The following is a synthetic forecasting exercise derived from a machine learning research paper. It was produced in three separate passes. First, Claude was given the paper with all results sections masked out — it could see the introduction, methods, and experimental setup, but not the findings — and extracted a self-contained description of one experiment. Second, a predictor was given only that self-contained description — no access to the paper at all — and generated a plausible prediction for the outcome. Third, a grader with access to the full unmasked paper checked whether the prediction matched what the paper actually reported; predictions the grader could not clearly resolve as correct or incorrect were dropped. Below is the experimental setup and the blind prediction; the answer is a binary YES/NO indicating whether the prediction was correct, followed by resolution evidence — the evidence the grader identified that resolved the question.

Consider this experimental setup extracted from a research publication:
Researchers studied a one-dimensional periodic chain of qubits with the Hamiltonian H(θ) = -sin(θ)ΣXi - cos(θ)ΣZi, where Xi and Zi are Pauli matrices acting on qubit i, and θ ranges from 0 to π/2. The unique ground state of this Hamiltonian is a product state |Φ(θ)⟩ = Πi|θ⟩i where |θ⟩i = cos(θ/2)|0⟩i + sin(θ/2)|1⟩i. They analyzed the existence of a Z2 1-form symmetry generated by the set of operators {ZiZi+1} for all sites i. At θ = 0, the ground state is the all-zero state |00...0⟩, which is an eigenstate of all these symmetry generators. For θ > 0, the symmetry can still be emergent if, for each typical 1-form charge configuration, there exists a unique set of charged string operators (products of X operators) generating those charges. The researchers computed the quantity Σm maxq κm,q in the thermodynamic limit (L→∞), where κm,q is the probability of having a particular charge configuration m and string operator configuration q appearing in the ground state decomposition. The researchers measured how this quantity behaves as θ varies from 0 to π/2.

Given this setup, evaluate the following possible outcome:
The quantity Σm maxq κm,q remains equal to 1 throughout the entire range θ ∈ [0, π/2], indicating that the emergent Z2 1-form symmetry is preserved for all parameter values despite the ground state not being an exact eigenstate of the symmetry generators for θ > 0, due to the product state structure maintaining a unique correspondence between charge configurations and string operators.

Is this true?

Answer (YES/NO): NO